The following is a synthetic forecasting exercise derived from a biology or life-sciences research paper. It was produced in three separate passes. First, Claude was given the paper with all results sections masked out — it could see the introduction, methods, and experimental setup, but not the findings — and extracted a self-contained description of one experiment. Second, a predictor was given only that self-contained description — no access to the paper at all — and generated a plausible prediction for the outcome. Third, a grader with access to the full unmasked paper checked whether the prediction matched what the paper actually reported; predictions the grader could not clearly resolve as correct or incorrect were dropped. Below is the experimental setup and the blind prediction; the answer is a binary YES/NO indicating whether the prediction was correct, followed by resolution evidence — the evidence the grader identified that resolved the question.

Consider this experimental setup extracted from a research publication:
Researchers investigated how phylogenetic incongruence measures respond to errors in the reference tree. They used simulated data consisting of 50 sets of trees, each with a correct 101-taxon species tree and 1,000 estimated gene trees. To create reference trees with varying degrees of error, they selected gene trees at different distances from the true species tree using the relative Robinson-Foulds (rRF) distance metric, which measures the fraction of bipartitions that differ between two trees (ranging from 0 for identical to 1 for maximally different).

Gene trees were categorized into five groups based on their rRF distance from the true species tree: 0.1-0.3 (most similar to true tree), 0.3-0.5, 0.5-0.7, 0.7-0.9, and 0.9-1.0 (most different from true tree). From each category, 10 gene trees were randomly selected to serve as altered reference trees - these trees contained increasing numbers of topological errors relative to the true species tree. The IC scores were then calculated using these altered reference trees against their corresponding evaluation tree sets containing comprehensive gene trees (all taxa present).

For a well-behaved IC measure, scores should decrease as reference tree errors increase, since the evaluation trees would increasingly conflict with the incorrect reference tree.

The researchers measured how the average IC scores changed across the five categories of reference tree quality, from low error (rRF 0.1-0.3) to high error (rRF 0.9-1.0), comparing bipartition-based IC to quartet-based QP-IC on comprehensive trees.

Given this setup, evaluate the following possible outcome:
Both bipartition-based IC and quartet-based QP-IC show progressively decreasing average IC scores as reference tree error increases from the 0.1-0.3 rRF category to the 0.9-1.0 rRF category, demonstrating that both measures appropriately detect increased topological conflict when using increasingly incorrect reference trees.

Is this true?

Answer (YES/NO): YES